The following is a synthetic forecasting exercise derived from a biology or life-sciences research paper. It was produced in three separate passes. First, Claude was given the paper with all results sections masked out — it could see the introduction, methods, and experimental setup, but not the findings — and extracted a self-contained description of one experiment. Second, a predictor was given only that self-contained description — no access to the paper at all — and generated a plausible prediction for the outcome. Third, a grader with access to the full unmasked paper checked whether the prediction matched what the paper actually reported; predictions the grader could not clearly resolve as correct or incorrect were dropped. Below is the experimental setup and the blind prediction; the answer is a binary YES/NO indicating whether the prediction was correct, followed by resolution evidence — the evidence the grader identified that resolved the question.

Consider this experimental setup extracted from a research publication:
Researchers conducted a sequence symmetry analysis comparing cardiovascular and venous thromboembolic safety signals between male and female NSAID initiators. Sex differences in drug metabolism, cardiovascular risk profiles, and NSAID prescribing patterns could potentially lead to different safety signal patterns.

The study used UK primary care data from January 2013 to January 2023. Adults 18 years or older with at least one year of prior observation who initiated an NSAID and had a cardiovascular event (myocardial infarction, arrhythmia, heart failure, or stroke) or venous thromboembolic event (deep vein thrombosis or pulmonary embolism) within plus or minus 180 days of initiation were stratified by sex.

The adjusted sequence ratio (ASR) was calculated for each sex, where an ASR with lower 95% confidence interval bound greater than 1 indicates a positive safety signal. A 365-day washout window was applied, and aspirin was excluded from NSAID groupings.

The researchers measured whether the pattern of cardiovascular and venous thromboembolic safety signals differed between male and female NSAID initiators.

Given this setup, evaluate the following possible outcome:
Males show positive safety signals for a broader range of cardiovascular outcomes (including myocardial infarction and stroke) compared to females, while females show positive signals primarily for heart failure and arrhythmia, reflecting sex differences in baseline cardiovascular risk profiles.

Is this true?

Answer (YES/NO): NO